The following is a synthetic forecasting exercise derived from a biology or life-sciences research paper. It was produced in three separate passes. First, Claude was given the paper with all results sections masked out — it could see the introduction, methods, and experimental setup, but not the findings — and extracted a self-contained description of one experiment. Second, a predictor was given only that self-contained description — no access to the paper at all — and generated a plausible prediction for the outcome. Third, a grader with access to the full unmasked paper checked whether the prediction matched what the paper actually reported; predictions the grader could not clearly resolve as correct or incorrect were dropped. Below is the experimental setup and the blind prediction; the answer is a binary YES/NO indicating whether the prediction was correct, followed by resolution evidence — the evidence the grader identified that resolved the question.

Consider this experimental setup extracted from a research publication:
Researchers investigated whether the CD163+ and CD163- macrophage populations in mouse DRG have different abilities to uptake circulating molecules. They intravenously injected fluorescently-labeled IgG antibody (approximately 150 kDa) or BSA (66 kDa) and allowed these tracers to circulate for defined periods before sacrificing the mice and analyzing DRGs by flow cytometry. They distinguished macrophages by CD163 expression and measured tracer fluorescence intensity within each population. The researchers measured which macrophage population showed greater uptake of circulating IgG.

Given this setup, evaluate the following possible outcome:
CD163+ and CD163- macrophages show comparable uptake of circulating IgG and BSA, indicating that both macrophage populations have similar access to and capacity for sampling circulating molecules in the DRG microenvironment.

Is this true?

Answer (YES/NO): NO